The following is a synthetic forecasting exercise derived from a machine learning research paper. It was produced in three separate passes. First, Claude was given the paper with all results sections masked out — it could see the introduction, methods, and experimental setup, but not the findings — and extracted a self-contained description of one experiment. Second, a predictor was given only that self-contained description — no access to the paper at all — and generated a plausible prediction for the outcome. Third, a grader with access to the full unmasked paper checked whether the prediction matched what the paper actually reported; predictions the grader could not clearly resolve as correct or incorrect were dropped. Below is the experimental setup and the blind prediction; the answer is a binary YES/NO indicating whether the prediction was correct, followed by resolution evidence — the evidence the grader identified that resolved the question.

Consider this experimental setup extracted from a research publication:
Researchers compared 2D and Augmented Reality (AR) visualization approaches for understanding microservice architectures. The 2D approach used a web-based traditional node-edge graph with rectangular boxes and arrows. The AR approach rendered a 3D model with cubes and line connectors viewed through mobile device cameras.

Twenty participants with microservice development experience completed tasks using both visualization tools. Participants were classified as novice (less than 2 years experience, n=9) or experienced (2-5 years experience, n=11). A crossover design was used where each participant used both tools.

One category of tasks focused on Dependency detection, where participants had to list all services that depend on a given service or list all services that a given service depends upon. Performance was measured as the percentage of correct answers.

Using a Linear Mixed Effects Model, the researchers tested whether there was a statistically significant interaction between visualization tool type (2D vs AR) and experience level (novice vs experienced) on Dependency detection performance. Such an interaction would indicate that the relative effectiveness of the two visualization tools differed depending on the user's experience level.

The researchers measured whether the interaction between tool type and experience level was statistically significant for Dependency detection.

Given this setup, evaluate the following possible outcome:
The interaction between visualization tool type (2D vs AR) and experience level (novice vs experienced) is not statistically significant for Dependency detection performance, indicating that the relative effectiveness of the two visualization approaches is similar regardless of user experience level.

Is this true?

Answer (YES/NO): NO